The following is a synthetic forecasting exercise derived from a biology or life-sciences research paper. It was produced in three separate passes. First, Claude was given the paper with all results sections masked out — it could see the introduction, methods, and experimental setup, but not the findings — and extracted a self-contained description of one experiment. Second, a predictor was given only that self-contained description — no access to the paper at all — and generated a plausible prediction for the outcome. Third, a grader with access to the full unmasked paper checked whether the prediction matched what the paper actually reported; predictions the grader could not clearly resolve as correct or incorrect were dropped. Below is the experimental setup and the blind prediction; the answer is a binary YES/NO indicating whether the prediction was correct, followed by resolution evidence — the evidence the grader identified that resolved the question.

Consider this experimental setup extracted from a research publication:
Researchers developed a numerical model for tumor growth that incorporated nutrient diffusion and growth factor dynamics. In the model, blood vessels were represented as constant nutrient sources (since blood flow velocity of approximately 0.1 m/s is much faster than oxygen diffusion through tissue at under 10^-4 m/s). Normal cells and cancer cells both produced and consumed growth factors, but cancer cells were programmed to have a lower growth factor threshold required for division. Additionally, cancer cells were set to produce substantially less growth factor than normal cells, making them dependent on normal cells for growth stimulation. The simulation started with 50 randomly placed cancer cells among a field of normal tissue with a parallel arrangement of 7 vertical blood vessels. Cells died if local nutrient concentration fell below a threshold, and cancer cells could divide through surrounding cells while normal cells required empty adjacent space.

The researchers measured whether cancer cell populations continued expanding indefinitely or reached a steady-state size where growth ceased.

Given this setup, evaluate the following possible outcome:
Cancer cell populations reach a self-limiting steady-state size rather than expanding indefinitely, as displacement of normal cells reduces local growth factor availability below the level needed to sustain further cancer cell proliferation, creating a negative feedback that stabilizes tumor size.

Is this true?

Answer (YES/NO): NO